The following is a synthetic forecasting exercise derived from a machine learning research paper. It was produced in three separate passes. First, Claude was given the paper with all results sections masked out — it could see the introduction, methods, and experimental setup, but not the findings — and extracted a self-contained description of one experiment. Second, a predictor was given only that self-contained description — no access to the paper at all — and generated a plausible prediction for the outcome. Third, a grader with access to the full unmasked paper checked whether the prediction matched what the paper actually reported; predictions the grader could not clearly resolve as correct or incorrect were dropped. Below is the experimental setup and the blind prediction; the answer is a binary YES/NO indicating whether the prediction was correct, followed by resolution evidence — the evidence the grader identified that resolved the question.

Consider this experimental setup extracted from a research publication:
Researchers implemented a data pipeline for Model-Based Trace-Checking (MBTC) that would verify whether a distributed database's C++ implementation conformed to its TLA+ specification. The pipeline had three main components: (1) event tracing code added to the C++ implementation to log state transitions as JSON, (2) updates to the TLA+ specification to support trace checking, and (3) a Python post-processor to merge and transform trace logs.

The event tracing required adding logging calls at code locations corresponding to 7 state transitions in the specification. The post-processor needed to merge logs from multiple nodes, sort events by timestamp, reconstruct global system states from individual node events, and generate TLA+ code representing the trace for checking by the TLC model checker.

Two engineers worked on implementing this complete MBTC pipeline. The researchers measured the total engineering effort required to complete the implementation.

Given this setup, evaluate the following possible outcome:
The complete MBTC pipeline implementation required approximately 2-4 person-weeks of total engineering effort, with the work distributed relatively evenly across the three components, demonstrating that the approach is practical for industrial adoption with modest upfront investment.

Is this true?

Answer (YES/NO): NO